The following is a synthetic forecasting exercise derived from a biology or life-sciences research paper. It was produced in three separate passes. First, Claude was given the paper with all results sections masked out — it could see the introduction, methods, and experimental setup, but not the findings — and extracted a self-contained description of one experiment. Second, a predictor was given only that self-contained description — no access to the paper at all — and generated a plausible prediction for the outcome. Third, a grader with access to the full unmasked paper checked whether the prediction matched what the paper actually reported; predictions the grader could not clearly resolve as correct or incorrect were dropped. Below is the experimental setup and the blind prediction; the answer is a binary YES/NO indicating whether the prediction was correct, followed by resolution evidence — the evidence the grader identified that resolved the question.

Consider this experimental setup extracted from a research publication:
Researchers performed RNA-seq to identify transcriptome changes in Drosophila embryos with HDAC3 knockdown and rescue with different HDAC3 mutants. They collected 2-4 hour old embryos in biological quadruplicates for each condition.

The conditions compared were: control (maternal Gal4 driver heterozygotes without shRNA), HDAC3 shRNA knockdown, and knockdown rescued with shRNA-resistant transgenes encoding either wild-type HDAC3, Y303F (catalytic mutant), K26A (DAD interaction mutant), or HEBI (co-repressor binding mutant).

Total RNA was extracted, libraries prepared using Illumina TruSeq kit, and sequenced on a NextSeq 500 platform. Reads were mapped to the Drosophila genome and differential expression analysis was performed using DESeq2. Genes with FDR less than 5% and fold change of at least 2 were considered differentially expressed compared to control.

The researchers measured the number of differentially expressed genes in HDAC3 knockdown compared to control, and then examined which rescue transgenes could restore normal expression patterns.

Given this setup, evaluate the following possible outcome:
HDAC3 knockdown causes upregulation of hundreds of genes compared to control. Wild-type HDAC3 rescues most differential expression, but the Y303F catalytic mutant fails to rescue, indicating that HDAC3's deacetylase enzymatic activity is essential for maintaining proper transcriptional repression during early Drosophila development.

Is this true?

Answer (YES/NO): NO